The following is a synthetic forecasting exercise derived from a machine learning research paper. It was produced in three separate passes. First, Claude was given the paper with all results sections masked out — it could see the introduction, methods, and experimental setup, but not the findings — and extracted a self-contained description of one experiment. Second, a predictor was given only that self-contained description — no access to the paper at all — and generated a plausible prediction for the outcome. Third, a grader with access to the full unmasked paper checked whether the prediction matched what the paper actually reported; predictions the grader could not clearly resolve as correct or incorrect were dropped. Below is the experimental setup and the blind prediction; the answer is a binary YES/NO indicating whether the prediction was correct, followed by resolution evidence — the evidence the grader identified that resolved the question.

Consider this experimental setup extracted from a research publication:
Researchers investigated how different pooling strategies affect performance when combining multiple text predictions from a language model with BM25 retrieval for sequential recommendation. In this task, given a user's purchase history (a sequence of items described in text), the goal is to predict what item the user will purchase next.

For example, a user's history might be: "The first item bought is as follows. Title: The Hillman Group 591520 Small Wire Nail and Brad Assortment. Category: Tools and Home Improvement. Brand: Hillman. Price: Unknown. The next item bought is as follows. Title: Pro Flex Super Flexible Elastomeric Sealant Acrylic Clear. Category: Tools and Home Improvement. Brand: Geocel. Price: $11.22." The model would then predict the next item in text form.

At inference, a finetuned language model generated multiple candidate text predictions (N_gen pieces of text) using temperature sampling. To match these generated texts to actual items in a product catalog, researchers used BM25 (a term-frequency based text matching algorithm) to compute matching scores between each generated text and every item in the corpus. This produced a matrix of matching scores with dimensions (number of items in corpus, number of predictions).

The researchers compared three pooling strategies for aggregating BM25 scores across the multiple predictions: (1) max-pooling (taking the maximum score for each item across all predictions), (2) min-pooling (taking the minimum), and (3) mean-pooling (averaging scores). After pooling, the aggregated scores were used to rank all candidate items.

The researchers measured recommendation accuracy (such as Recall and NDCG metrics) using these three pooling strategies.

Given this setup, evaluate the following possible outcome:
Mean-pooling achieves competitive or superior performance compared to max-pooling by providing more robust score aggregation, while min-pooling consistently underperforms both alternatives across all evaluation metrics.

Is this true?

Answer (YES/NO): NO